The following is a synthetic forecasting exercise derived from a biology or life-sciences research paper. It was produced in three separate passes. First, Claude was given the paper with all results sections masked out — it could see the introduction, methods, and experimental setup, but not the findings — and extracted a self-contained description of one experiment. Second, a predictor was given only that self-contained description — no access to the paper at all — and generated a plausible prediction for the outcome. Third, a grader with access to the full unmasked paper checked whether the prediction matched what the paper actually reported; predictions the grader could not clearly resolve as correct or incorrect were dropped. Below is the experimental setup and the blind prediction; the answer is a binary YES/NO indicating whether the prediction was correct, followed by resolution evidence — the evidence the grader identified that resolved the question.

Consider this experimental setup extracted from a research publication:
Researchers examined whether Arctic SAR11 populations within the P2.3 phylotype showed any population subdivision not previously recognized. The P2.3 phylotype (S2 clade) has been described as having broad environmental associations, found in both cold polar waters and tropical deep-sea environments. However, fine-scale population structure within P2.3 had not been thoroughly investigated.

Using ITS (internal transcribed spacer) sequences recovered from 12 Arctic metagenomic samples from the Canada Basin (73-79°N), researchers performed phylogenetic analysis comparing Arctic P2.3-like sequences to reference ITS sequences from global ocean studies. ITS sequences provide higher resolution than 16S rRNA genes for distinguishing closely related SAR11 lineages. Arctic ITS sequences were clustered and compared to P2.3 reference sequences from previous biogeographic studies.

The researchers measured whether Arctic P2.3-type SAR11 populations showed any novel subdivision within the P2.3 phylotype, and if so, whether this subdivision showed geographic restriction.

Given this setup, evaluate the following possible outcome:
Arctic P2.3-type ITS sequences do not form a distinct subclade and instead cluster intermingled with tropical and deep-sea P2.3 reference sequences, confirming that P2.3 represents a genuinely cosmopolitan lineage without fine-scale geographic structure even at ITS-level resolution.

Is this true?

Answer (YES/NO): NO